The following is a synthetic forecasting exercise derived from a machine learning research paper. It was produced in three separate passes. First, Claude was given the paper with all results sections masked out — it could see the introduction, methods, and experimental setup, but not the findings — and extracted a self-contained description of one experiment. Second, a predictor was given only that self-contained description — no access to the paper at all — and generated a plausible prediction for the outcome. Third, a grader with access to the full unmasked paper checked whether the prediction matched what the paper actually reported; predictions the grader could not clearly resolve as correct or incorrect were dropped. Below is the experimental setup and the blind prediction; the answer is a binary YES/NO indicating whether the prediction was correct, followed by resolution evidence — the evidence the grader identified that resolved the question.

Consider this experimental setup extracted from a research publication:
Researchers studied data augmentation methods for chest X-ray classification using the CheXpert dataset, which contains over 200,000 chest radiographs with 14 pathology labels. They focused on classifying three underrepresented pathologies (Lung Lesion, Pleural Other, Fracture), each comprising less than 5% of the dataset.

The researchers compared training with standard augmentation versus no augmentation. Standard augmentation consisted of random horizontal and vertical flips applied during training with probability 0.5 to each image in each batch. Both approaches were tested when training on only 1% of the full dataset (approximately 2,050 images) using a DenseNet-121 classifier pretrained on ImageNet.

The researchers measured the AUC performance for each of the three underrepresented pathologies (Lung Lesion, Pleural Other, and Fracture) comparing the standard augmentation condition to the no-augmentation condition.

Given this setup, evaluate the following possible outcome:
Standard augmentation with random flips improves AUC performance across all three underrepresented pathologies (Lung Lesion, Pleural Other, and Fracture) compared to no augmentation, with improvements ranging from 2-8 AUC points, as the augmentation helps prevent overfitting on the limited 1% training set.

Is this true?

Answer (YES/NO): NO